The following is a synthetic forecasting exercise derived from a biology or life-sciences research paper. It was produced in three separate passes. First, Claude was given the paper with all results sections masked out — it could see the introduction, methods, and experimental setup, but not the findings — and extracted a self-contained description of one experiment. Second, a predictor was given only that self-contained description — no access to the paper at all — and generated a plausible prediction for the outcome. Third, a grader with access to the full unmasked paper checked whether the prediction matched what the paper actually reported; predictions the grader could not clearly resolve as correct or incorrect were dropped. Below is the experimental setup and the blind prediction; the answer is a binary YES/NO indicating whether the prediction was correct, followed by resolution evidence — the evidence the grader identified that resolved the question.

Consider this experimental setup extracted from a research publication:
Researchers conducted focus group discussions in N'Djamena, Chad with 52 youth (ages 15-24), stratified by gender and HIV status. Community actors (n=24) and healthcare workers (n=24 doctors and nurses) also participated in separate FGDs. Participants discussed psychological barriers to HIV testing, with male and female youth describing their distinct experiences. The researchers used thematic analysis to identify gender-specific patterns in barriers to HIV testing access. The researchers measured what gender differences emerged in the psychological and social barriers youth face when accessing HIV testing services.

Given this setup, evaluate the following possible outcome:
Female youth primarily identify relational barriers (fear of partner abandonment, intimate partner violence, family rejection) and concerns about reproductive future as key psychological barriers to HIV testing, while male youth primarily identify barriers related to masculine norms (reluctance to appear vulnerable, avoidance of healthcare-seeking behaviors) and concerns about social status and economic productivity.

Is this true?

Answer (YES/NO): NO